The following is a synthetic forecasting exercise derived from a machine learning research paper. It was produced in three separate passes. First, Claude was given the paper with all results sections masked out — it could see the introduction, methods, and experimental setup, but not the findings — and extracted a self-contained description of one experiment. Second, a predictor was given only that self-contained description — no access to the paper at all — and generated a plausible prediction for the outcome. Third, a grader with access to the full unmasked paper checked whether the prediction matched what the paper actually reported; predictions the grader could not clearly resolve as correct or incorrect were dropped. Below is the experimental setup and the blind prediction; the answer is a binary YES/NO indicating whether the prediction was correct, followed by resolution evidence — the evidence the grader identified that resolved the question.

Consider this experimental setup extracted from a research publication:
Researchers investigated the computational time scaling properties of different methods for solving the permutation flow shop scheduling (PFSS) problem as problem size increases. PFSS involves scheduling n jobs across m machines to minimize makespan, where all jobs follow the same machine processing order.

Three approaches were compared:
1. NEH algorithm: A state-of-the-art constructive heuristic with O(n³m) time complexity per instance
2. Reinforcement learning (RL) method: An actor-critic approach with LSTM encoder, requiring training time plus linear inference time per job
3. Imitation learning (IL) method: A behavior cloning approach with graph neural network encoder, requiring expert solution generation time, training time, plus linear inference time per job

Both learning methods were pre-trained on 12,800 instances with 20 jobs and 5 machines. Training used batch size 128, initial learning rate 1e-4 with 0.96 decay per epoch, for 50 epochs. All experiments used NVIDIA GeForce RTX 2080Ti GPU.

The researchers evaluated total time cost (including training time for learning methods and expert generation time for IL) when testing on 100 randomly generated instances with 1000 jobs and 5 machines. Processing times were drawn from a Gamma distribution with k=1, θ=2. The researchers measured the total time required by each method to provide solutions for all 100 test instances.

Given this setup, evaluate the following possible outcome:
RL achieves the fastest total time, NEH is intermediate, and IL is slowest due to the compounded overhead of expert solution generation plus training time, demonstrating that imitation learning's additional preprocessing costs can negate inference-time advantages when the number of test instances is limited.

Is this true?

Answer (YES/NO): NO